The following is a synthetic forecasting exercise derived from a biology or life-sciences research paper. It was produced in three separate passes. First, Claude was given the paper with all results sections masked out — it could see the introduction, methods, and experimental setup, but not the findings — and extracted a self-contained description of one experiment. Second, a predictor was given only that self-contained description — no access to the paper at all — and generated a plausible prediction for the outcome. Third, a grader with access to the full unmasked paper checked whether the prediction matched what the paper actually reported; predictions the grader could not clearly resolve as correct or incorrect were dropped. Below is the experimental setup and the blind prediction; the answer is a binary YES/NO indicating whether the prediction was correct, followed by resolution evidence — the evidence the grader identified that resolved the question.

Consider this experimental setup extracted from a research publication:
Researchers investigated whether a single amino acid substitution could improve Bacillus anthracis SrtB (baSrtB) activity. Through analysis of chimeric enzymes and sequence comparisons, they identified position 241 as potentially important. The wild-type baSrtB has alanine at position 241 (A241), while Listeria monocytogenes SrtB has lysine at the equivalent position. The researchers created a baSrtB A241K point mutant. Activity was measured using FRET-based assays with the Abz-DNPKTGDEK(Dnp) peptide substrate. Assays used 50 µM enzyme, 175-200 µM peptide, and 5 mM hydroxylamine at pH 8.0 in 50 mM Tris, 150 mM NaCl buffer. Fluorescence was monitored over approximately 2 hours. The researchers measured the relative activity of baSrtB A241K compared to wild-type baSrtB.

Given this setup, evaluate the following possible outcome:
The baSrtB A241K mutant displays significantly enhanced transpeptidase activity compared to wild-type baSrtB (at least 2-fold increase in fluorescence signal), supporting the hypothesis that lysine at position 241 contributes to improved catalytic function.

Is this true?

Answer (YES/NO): YES